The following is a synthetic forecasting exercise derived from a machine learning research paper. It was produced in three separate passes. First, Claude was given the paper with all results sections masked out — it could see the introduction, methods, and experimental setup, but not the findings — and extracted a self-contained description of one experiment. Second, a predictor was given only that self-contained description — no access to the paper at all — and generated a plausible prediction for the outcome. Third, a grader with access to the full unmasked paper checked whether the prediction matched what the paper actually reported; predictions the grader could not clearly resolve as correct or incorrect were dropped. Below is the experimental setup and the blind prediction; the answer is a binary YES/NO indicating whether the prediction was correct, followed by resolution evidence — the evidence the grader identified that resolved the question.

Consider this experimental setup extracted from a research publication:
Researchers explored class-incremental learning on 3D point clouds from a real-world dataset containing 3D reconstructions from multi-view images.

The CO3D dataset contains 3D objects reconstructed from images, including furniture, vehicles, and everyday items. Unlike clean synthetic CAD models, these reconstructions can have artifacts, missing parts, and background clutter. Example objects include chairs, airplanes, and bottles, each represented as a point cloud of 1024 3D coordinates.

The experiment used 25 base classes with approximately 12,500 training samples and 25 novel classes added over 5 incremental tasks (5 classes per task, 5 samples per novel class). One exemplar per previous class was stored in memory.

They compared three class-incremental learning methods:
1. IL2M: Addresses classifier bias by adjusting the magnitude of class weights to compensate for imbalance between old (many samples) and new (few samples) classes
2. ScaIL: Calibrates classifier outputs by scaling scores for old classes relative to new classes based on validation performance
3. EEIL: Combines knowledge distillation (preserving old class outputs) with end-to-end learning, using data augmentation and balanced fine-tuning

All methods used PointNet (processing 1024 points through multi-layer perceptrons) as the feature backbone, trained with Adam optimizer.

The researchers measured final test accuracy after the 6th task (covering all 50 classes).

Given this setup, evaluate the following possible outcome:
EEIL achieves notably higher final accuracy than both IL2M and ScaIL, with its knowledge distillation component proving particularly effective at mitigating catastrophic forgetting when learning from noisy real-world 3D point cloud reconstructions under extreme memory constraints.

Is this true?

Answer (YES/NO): YES